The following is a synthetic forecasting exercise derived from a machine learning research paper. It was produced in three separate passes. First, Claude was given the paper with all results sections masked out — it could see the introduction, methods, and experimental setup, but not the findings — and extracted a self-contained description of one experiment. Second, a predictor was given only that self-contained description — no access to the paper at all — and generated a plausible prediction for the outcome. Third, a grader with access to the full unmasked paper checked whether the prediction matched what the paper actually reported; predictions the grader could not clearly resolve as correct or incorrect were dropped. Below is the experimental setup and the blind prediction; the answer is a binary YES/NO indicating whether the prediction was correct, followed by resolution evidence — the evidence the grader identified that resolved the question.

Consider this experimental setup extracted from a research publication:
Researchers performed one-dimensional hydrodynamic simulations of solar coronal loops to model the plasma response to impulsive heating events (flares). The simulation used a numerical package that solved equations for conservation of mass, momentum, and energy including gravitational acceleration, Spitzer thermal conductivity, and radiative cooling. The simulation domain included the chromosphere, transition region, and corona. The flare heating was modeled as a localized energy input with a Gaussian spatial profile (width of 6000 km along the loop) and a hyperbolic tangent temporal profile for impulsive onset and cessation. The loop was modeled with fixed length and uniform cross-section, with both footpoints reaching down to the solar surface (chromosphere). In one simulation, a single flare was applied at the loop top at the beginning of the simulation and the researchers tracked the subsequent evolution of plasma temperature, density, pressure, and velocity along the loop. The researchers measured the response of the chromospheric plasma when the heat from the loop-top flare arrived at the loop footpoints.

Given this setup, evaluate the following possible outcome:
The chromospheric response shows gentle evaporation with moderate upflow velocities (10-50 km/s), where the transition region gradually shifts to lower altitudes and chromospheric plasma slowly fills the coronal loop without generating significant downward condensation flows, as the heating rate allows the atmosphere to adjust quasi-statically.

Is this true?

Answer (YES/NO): NO